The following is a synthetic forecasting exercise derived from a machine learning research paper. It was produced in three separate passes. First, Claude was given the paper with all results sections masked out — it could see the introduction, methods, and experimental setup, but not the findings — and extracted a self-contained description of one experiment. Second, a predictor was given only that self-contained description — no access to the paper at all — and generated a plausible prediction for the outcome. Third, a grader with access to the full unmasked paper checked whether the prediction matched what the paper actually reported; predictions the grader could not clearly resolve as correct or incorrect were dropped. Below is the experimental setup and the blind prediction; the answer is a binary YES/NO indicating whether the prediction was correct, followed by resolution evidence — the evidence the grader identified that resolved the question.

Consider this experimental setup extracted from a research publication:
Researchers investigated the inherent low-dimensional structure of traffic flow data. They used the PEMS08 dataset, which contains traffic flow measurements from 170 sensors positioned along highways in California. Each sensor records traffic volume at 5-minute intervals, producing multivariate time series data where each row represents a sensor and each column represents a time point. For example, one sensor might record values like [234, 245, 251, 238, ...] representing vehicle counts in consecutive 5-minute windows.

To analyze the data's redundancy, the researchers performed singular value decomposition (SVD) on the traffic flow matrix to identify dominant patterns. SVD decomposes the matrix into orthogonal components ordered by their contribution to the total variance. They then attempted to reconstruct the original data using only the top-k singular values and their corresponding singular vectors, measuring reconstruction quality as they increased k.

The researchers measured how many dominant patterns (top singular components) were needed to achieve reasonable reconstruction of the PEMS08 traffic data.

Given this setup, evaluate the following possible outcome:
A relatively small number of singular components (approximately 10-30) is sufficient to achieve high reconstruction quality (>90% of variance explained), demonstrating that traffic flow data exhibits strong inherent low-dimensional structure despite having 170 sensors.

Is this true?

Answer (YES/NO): NO